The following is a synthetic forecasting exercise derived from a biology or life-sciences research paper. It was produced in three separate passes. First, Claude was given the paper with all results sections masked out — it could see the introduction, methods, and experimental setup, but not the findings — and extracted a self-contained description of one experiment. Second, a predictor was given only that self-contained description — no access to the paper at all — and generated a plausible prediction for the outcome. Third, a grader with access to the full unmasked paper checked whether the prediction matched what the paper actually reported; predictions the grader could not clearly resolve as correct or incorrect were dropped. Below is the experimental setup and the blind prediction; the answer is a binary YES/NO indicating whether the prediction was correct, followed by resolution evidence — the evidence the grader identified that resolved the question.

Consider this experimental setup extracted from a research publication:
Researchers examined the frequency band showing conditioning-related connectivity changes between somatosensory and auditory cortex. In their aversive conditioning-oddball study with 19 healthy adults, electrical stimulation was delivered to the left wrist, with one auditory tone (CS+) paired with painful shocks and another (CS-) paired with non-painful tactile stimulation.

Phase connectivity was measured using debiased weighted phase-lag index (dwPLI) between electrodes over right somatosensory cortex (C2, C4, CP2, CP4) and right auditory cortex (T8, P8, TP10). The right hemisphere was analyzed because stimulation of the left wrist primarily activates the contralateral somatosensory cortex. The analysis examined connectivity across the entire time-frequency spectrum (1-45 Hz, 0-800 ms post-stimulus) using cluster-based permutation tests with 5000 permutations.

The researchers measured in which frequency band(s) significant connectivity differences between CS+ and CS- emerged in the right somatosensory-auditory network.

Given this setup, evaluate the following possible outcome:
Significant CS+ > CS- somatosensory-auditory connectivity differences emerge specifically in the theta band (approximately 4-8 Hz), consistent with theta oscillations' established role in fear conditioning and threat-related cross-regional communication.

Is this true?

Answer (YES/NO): NO